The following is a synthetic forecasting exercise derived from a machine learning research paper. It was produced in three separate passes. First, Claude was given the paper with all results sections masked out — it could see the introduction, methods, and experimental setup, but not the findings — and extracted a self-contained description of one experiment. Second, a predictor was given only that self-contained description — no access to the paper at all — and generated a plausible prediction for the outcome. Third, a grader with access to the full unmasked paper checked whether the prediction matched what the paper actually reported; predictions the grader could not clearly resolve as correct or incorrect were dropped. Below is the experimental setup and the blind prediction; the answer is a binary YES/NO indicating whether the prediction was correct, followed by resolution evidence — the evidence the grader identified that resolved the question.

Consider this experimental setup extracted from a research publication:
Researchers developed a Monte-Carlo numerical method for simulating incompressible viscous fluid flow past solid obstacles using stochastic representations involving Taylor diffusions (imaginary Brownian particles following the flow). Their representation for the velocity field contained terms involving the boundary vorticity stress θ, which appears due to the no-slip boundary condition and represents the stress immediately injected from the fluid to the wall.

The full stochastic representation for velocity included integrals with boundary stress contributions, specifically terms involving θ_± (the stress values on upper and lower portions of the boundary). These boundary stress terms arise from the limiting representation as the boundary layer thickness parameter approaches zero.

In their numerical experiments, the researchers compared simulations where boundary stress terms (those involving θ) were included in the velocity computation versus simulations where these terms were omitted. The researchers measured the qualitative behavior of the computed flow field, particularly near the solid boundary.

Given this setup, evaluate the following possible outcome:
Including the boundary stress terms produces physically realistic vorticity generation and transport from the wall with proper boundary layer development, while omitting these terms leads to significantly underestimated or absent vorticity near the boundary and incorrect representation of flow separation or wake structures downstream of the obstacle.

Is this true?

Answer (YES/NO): NO